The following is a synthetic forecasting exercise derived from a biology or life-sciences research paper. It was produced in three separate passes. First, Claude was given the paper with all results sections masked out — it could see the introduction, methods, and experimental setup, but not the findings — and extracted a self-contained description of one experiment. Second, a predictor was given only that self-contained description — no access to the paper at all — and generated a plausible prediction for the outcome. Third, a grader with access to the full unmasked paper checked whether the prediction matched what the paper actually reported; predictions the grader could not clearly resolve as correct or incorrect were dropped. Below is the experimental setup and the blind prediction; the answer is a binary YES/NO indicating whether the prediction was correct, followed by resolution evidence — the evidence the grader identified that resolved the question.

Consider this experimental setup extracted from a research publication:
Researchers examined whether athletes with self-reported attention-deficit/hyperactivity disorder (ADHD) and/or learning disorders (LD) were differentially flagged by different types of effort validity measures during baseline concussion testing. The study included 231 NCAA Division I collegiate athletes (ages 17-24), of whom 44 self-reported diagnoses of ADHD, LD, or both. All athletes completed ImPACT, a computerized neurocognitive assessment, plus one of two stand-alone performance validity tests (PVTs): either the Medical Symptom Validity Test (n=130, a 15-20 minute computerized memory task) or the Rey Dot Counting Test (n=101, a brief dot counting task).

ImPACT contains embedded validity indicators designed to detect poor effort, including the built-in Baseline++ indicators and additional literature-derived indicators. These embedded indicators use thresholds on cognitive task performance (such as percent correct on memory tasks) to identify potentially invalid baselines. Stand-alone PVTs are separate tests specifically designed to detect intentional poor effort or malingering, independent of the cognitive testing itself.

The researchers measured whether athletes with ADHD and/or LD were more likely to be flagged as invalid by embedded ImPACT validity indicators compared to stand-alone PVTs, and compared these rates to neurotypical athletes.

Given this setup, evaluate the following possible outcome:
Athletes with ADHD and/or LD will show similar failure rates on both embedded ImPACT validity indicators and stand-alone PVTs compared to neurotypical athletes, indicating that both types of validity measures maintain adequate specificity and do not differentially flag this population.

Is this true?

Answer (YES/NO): NO